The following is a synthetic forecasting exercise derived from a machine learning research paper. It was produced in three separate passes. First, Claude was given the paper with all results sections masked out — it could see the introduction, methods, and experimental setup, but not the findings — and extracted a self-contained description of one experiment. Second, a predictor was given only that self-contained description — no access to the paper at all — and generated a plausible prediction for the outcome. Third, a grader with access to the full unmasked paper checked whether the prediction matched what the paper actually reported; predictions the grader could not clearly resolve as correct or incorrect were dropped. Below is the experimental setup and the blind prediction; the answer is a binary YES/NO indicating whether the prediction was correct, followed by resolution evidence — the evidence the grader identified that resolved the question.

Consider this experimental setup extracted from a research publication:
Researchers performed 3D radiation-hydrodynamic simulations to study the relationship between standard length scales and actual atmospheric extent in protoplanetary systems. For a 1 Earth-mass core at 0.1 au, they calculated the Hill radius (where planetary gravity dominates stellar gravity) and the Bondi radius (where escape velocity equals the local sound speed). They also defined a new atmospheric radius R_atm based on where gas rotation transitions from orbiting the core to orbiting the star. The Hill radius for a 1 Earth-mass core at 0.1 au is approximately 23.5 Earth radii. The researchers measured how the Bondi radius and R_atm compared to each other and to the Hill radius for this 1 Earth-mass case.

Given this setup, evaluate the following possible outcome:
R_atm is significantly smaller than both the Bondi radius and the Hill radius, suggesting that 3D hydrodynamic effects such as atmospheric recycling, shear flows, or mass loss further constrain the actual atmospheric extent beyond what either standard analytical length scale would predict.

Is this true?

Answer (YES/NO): YES